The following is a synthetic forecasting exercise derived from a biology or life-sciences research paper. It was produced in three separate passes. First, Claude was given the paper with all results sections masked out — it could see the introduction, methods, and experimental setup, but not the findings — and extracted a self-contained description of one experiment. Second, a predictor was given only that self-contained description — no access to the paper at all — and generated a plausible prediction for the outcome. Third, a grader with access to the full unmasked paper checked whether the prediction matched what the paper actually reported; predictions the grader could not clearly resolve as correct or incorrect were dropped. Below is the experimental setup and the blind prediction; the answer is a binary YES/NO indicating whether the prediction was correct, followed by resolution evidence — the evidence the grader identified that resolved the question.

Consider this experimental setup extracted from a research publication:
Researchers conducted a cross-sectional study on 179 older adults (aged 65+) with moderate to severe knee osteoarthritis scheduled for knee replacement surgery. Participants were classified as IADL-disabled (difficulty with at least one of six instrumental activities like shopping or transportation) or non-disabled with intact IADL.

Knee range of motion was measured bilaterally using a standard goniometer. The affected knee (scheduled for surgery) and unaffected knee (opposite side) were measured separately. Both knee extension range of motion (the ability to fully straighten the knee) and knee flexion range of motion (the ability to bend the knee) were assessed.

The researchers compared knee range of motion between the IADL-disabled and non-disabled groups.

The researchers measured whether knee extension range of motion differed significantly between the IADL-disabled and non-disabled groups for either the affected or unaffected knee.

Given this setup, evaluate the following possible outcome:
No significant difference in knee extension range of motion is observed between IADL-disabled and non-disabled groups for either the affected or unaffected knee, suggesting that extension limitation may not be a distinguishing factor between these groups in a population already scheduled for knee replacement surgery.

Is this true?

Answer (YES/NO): YES